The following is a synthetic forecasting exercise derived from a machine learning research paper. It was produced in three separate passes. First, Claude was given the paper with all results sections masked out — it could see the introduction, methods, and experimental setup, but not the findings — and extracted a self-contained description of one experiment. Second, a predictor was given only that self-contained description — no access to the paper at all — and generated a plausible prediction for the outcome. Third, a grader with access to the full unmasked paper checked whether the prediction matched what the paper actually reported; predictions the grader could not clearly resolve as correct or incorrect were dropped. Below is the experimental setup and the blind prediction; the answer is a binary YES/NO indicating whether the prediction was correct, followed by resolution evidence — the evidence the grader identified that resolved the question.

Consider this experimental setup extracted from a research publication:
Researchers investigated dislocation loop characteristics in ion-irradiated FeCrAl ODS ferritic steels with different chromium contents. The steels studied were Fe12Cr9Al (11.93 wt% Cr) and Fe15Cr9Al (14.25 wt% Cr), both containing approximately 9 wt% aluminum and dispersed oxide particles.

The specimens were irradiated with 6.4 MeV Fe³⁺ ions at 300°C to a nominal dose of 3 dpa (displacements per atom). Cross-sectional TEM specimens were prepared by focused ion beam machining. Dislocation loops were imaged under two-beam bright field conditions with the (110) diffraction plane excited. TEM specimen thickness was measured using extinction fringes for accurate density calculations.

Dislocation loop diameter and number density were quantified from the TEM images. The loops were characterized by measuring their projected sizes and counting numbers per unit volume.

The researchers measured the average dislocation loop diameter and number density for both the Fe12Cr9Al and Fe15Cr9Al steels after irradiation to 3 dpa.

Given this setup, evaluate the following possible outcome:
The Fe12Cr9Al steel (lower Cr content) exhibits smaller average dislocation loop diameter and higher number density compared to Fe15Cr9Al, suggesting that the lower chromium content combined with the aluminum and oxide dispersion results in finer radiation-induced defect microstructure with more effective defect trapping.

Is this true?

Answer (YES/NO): YES